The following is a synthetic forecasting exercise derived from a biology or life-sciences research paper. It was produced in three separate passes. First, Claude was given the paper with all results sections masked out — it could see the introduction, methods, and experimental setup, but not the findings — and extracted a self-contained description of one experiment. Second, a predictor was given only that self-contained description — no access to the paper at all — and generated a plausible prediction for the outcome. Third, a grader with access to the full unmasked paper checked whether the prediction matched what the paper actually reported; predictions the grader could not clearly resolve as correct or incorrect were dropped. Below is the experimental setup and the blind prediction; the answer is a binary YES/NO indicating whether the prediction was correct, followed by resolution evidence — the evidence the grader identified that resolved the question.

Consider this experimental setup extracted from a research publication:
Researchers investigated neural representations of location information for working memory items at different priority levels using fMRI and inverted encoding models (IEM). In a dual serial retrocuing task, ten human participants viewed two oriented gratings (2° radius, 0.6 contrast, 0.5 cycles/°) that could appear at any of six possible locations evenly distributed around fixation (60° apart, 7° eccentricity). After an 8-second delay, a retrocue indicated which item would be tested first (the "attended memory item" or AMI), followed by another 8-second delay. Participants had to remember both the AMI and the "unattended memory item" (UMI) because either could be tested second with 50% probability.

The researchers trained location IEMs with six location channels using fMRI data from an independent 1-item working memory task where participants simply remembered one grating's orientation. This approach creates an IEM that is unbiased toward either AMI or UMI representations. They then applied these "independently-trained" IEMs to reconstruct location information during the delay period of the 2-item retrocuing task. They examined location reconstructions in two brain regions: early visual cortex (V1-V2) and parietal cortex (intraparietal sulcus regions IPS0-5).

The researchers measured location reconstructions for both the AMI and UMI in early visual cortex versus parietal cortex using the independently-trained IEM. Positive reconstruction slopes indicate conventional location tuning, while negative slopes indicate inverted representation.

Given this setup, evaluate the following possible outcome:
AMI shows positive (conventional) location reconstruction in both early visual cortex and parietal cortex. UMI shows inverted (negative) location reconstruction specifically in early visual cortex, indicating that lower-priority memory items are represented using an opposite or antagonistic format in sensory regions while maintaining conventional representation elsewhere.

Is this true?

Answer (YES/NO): NO